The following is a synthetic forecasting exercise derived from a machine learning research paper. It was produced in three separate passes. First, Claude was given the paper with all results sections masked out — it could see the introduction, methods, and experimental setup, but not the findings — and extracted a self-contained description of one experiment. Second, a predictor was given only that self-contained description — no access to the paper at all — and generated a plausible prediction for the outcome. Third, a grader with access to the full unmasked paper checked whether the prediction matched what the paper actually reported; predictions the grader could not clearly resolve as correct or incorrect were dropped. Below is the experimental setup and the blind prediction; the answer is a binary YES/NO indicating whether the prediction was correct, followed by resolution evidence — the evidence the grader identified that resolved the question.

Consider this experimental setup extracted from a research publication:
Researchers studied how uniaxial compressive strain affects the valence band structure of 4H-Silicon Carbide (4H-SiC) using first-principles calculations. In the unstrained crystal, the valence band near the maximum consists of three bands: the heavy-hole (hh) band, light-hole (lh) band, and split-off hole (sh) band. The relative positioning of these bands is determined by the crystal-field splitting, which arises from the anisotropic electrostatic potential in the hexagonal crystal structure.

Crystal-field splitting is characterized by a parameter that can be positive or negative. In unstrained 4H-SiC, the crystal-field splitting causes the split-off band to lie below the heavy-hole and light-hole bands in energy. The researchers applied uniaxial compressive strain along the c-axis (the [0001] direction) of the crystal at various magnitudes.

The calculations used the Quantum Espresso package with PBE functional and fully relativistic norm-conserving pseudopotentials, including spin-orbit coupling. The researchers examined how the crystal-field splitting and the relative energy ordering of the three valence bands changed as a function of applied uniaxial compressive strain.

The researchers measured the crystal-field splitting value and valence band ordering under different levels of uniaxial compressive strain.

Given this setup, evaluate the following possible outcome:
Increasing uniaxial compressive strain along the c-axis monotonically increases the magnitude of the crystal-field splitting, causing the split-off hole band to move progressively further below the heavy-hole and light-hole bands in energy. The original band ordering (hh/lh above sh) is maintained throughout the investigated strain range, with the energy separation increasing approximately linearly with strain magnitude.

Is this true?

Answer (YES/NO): NO